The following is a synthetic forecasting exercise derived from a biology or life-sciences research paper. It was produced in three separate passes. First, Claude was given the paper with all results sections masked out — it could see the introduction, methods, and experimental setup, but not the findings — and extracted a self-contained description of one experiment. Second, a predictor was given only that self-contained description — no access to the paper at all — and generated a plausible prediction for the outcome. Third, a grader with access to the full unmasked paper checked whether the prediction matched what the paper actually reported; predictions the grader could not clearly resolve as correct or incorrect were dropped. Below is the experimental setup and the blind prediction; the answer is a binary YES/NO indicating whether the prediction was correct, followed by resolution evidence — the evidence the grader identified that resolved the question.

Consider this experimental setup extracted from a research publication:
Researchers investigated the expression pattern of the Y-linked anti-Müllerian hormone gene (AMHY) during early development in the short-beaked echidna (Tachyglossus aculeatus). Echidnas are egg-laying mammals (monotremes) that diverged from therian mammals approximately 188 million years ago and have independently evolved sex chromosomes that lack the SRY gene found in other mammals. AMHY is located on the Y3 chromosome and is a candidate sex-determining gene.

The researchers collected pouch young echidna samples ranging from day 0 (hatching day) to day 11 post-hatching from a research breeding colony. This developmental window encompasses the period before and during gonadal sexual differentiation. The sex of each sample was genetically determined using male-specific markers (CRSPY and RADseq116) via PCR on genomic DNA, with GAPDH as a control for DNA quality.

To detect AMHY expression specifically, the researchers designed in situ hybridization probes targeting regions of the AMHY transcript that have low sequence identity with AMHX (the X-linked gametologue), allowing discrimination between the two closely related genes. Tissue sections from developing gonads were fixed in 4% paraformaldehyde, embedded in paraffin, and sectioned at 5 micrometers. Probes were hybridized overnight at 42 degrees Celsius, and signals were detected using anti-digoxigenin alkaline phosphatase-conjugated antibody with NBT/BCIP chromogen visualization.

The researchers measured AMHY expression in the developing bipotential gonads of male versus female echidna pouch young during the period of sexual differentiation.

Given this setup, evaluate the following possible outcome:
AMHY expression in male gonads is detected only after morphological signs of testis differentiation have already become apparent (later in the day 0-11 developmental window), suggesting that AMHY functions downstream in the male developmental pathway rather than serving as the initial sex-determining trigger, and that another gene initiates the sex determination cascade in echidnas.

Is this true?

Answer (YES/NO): NO